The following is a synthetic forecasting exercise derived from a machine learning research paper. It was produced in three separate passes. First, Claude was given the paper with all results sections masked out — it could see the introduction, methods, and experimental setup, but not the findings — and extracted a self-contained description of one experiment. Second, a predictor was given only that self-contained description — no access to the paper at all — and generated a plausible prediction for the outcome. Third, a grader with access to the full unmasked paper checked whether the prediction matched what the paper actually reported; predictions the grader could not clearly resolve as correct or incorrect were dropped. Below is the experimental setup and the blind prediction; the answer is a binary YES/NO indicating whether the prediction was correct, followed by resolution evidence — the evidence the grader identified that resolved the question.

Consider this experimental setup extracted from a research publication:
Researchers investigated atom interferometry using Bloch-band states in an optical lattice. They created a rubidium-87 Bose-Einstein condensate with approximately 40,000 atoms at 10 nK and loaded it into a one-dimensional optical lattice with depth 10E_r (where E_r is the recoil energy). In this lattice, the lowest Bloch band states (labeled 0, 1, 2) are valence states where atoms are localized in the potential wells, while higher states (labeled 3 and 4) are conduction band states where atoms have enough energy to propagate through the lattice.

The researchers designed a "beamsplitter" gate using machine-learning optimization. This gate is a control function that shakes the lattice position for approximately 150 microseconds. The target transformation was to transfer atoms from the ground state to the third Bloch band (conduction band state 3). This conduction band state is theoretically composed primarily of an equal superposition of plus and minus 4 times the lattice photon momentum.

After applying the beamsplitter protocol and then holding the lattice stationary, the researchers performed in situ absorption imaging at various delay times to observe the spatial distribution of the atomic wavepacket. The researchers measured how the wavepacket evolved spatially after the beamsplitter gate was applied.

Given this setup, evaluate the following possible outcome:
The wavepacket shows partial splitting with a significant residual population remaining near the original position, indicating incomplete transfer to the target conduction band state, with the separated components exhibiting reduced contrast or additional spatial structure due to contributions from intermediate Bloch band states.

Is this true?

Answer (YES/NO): NO